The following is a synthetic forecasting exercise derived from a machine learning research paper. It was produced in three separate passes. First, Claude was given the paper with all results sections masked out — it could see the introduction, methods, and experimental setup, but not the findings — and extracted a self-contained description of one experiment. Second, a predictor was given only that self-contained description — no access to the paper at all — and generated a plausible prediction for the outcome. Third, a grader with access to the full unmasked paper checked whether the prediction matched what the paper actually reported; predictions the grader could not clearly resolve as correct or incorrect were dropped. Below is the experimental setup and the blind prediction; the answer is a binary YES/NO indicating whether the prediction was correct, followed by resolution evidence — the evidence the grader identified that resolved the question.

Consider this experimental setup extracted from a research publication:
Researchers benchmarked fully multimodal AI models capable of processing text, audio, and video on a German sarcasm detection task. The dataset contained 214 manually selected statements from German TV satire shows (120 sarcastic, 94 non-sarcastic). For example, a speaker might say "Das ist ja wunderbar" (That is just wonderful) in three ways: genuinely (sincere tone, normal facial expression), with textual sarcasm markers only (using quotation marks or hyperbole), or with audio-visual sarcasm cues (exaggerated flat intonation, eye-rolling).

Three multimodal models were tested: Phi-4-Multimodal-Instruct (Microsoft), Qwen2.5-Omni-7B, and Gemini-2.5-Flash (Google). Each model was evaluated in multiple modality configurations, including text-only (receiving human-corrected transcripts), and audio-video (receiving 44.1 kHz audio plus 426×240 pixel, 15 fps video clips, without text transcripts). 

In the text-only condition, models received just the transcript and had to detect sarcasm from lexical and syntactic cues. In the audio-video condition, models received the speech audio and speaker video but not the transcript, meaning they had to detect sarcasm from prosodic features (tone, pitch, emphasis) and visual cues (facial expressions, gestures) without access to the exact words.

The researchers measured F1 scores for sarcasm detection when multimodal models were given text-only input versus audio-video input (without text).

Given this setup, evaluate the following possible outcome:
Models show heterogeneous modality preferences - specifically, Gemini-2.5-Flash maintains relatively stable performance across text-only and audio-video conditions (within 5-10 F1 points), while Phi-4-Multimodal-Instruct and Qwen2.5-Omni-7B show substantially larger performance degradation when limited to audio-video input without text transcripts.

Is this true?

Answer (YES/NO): NO